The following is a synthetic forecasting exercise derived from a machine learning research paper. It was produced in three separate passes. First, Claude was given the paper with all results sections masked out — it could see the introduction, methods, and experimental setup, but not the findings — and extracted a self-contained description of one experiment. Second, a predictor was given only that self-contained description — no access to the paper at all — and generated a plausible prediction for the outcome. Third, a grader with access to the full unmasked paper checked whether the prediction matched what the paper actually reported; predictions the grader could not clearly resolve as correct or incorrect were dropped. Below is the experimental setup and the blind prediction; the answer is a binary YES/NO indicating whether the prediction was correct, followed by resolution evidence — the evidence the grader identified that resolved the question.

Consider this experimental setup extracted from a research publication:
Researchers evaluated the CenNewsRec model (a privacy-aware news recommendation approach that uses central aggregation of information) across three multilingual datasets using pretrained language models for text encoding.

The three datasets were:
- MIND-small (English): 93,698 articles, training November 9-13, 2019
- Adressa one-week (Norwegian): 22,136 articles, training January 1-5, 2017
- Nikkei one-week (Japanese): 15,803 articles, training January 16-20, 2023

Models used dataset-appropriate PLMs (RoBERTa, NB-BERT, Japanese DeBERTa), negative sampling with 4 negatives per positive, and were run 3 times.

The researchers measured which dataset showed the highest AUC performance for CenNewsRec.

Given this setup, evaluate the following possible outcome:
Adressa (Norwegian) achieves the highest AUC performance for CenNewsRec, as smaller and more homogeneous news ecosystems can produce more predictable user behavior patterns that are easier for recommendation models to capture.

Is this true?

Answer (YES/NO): YES